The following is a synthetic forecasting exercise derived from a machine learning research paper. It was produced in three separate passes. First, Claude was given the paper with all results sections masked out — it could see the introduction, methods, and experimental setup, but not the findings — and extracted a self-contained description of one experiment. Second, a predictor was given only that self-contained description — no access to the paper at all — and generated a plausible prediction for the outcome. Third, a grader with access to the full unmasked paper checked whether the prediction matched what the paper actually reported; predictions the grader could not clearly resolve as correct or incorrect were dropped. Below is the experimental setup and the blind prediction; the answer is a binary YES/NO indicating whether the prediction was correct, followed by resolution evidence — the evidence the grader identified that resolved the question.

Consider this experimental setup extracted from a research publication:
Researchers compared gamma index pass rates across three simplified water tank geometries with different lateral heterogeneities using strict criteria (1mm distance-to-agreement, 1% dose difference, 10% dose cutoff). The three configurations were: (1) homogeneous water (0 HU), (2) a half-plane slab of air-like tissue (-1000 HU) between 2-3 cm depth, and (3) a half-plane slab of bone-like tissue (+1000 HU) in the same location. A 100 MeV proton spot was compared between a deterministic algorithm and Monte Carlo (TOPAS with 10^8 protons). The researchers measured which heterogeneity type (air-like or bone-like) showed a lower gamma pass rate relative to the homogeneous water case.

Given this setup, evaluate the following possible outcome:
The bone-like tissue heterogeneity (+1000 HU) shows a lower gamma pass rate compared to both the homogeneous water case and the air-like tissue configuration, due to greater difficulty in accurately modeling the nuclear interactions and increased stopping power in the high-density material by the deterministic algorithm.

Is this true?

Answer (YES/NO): NO